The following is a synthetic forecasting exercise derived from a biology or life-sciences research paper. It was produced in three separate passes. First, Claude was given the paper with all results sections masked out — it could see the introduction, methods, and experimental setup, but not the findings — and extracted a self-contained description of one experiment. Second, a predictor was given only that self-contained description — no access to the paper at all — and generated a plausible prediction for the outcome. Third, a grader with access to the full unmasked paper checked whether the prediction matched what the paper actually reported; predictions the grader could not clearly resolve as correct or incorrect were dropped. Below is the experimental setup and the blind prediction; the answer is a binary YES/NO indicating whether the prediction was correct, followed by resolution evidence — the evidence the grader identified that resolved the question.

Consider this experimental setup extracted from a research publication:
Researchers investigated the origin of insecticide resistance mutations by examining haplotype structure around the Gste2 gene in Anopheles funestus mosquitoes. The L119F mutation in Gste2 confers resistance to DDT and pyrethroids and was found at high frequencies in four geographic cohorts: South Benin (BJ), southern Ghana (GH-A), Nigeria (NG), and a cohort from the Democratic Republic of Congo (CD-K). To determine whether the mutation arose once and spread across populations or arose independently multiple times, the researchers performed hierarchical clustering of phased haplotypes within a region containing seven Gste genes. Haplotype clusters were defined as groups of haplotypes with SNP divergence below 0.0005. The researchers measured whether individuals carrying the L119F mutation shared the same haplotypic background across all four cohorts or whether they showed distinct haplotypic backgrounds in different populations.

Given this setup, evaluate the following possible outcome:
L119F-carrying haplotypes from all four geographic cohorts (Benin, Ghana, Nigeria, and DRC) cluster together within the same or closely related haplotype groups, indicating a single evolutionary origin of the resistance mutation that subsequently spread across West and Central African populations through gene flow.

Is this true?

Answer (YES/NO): NO